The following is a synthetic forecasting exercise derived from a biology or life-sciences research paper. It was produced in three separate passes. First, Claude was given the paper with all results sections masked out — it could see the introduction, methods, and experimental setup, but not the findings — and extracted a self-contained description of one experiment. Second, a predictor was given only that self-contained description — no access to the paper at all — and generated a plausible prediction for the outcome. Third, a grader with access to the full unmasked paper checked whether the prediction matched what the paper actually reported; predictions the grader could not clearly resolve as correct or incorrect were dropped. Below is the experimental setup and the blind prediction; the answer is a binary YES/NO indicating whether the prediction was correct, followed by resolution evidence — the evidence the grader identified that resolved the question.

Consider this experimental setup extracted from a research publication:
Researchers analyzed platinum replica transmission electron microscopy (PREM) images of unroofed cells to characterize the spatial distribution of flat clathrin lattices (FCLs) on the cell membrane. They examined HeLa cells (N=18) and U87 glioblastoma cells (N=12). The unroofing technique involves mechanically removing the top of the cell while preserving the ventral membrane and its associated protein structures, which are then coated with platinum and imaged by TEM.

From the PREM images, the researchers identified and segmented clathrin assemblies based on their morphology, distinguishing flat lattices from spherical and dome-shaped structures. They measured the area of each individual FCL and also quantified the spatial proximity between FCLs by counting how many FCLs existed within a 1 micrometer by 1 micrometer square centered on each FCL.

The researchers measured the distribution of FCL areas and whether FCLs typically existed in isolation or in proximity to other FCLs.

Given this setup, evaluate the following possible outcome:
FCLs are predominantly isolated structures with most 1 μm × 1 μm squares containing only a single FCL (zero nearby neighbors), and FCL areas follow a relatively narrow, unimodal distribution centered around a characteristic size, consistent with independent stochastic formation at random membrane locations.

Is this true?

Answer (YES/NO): NO